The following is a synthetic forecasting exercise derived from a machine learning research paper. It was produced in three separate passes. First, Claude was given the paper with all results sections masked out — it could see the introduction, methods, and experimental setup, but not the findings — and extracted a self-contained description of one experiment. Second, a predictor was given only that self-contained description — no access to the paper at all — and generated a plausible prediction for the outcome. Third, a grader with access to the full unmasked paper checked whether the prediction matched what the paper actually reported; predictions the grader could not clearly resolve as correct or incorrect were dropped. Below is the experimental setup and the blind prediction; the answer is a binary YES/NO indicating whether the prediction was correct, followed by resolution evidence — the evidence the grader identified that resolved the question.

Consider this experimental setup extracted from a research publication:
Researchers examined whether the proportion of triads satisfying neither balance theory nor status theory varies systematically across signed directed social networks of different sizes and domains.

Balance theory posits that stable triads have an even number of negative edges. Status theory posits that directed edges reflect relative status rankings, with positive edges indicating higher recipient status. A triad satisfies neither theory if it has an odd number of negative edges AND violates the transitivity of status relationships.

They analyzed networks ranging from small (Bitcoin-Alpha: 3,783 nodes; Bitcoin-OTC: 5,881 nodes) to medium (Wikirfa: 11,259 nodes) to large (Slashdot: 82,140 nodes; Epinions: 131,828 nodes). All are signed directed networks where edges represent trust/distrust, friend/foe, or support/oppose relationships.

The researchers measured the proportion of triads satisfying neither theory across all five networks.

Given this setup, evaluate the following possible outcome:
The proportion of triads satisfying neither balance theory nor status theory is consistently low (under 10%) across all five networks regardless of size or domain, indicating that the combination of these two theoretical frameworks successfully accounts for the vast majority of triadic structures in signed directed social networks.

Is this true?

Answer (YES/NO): YES